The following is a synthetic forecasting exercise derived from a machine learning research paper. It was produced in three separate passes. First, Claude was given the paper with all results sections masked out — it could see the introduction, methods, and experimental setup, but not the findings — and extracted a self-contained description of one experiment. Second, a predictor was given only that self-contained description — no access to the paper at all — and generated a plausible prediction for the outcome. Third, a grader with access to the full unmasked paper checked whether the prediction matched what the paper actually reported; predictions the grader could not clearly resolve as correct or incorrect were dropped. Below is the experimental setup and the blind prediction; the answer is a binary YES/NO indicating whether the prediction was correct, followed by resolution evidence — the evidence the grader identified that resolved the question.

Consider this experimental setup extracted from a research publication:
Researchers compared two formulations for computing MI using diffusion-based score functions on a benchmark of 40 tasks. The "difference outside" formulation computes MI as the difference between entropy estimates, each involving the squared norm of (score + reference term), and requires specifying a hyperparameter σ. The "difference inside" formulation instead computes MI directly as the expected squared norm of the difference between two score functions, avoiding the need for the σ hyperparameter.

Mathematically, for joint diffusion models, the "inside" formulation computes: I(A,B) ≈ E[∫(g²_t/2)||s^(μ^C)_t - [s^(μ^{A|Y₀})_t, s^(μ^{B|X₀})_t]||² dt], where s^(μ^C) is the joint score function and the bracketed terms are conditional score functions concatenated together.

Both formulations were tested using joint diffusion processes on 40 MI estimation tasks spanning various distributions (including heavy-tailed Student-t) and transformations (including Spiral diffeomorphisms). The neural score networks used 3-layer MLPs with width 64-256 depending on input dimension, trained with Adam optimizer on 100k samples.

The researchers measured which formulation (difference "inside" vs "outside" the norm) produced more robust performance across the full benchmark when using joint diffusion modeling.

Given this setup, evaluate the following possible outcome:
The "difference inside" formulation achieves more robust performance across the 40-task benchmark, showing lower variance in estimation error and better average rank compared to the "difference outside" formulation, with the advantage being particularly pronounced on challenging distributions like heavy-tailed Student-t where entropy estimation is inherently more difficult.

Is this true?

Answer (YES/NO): NO